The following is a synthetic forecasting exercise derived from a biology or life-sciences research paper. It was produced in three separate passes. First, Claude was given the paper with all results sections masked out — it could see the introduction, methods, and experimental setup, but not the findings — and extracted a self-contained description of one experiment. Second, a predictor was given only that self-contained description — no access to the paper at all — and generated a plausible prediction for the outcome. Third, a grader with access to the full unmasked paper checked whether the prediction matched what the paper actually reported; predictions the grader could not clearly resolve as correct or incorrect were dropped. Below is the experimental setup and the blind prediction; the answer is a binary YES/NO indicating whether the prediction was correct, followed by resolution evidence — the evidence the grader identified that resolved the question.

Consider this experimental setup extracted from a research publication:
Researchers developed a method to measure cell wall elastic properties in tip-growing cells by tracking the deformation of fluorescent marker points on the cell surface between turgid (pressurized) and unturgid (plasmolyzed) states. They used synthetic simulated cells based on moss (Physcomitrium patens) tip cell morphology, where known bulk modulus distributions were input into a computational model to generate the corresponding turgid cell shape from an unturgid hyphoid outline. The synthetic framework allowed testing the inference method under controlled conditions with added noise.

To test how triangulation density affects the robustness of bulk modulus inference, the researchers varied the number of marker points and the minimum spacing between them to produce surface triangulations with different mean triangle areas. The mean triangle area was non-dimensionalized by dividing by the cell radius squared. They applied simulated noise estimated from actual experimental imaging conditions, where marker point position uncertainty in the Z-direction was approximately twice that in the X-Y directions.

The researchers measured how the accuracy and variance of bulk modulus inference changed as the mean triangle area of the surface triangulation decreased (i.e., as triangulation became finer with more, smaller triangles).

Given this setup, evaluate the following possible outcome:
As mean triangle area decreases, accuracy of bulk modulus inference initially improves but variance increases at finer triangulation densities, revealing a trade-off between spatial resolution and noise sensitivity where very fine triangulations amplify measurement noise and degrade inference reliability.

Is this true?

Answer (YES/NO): YES